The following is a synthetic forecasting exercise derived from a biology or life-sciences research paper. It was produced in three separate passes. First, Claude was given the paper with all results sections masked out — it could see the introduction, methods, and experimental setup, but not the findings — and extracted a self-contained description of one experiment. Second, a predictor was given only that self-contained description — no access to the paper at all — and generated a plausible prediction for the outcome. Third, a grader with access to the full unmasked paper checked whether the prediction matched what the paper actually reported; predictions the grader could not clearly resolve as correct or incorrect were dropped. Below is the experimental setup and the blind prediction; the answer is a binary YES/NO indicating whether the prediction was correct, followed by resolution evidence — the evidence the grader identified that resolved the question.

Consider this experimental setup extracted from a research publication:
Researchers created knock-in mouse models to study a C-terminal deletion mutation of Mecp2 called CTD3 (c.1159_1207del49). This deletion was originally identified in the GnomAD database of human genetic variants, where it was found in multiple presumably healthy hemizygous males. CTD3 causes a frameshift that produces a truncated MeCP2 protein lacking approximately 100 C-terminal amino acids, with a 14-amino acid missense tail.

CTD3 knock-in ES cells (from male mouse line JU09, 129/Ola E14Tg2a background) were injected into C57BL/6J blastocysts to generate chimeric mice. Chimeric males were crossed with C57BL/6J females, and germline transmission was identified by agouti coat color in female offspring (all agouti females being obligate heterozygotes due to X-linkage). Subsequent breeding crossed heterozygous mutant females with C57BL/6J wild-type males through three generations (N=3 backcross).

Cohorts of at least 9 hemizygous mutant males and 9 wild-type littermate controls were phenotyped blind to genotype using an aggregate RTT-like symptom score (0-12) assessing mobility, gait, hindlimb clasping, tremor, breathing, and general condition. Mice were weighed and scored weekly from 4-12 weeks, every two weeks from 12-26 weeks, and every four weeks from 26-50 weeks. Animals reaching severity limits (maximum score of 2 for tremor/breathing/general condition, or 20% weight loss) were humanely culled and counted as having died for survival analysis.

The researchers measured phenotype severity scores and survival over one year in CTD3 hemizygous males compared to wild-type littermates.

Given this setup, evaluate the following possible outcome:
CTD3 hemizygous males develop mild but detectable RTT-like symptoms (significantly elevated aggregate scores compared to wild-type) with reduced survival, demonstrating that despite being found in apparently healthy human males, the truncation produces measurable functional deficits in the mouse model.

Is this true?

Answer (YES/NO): NO